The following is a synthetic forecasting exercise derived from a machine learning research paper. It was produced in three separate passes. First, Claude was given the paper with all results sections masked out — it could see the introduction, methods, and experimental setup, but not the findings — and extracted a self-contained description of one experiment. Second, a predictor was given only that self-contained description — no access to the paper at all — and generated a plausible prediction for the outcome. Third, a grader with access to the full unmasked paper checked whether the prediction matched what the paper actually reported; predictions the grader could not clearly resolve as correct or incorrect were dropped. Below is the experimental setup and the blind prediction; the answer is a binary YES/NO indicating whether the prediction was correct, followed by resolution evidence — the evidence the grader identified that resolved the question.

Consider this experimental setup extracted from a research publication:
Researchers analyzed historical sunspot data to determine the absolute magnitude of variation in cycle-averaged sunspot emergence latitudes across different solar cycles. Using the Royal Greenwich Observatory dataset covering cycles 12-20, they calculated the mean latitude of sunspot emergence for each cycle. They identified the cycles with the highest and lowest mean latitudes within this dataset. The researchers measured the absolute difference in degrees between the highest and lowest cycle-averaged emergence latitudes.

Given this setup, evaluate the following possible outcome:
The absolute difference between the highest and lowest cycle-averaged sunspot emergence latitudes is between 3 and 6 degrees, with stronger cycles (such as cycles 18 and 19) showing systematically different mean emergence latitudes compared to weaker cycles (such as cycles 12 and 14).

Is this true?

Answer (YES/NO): YES